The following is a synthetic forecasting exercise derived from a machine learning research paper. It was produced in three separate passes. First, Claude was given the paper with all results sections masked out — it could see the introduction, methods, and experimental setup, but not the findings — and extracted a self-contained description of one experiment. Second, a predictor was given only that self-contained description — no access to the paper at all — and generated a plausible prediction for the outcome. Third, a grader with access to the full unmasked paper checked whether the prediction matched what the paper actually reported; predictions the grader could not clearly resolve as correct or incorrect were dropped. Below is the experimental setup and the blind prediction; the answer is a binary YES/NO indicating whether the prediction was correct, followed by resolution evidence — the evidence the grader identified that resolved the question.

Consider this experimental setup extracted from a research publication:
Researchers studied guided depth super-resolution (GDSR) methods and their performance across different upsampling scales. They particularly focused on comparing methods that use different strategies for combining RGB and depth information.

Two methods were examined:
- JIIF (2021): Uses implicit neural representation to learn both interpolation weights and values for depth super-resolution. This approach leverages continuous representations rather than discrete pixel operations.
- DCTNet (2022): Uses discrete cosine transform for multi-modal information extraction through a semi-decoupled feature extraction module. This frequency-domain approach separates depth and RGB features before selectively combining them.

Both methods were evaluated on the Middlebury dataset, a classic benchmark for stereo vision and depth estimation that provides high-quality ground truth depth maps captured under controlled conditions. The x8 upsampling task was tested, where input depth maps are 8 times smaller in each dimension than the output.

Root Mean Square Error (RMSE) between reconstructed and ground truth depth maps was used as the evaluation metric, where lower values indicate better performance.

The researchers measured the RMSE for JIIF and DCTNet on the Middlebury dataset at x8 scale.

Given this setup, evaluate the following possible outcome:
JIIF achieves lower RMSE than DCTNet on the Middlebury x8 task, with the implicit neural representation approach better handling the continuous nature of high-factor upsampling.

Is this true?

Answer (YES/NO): YES